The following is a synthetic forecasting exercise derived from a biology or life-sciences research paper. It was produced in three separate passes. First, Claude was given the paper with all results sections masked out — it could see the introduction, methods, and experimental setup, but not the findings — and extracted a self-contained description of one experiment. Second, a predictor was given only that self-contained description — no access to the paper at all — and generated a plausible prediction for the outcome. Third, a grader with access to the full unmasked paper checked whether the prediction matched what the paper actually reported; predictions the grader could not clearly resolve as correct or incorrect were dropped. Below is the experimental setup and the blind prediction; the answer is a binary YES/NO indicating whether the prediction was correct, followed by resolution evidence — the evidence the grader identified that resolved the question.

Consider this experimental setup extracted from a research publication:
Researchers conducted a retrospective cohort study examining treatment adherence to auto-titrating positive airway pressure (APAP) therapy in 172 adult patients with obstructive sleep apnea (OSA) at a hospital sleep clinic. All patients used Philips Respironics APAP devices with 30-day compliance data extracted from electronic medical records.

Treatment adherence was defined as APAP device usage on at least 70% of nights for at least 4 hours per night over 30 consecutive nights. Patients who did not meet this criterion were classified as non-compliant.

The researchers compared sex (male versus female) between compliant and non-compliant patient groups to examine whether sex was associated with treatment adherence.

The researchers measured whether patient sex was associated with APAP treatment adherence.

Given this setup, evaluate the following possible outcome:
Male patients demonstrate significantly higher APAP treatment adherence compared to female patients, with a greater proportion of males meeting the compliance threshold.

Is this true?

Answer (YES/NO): YES